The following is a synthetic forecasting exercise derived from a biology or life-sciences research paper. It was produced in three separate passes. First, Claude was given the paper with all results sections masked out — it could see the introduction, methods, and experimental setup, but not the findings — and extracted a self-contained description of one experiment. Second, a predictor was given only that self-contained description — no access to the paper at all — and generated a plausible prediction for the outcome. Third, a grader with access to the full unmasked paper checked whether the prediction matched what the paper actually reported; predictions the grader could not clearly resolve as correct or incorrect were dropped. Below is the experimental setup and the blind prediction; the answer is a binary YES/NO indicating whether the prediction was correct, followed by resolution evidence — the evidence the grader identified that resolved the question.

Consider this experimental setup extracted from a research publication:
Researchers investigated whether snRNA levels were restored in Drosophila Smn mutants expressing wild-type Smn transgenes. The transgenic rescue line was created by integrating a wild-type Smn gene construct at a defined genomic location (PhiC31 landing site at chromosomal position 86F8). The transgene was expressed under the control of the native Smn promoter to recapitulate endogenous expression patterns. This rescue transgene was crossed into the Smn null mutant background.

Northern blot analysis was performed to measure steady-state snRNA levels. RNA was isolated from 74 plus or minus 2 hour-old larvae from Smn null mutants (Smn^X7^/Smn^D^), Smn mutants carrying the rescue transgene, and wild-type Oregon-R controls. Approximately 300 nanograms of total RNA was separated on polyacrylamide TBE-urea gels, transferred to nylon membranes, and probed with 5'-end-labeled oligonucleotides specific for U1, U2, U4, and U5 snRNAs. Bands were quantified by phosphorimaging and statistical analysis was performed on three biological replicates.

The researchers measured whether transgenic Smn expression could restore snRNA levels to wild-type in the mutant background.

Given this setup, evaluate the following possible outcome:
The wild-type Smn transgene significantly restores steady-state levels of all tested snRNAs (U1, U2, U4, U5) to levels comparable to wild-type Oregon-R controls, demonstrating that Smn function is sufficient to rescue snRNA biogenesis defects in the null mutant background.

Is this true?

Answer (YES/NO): YES